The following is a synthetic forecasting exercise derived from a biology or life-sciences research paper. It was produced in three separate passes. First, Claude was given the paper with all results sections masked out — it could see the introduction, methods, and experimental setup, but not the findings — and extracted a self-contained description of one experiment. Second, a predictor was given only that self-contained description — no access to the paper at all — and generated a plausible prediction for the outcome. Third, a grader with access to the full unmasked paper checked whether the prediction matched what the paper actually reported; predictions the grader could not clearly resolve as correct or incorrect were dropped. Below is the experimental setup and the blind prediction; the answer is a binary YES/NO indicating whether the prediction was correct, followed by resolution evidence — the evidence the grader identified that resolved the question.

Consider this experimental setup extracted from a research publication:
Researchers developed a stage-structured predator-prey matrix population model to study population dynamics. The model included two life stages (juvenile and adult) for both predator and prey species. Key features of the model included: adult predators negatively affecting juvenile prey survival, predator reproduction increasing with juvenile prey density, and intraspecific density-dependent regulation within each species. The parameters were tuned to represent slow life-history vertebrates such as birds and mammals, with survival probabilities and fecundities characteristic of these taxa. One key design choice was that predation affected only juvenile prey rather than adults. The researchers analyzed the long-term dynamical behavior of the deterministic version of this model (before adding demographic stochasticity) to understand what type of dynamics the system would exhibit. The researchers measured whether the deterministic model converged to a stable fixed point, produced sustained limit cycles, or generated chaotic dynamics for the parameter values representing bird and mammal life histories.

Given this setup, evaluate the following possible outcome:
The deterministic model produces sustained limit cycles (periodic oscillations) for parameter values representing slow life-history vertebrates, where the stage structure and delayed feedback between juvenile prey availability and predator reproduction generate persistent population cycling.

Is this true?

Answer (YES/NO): NO